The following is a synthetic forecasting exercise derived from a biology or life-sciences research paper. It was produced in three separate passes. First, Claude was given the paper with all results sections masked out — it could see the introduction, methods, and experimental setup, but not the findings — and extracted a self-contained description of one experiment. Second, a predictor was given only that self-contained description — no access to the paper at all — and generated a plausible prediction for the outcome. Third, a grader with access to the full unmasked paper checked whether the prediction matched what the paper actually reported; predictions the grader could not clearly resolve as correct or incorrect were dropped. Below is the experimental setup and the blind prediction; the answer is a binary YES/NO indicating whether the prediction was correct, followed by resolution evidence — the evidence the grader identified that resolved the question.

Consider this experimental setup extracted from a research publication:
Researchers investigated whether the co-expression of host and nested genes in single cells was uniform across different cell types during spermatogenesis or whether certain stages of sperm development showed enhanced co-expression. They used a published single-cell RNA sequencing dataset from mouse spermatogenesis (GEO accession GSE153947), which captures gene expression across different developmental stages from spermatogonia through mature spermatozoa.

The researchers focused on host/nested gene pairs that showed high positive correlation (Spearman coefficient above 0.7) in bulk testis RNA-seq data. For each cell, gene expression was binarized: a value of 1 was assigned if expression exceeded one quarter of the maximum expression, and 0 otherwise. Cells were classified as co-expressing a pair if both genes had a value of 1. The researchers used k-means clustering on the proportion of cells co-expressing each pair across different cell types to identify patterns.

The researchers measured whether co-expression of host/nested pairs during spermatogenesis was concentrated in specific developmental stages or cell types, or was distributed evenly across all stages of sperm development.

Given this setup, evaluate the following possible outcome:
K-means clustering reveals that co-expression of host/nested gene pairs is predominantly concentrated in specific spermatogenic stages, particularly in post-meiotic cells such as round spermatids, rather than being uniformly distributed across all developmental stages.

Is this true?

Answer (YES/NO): NO